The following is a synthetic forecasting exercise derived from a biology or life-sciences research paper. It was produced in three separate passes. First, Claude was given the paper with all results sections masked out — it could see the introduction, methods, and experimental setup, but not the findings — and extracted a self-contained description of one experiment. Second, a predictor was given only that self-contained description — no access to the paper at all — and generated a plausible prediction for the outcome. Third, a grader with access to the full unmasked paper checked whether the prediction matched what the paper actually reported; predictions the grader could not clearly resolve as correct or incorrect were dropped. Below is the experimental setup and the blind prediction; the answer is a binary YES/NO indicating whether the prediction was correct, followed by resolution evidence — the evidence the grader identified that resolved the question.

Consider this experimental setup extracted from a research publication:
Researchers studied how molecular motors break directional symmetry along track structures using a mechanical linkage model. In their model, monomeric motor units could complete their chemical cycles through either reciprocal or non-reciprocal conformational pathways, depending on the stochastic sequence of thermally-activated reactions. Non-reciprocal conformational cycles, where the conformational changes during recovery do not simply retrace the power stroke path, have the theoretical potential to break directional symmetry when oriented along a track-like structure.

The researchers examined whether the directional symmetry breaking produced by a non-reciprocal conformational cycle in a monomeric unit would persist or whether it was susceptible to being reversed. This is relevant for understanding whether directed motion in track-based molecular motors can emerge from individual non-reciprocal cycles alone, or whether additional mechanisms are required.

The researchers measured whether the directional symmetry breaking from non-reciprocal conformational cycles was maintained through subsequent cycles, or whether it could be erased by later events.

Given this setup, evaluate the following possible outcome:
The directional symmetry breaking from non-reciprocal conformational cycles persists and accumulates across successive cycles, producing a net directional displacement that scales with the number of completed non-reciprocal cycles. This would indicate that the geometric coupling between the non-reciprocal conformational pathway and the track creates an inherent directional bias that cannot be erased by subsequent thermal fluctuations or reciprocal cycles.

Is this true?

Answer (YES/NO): NO